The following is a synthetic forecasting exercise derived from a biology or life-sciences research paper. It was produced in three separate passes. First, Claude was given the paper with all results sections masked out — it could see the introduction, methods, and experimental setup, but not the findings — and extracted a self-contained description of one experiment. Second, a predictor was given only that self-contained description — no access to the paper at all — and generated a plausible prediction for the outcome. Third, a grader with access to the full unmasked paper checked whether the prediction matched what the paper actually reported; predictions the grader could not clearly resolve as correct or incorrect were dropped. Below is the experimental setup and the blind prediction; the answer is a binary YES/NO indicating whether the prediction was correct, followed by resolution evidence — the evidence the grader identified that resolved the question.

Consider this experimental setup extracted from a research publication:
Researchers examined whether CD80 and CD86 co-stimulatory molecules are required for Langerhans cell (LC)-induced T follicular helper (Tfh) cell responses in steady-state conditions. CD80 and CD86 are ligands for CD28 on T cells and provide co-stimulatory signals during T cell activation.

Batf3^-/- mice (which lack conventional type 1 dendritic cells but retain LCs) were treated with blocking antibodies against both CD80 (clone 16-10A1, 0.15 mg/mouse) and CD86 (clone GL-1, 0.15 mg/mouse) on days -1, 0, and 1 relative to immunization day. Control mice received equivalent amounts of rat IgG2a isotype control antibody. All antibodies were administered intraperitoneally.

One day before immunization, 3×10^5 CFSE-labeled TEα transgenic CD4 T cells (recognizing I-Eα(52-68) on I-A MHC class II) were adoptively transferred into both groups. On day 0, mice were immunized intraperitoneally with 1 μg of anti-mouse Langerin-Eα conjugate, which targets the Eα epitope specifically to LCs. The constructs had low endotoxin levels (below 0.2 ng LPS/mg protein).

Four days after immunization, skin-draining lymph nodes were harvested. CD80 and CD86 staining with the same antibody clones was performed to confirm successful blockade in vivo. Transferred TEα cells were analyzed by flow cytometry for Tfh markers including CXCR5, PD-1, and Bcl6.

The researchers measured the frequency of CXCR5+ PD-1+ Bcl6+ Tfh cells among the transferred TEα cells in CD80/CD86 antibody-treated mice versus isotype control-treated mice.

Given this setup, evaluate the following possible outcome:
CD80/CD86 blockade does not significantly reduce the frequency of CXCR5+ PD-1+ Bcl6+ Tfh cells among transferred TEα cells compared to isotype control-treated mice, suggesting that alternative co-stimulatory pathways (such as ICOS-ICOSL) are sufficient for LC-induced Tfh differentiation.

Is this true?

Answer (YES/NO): NO